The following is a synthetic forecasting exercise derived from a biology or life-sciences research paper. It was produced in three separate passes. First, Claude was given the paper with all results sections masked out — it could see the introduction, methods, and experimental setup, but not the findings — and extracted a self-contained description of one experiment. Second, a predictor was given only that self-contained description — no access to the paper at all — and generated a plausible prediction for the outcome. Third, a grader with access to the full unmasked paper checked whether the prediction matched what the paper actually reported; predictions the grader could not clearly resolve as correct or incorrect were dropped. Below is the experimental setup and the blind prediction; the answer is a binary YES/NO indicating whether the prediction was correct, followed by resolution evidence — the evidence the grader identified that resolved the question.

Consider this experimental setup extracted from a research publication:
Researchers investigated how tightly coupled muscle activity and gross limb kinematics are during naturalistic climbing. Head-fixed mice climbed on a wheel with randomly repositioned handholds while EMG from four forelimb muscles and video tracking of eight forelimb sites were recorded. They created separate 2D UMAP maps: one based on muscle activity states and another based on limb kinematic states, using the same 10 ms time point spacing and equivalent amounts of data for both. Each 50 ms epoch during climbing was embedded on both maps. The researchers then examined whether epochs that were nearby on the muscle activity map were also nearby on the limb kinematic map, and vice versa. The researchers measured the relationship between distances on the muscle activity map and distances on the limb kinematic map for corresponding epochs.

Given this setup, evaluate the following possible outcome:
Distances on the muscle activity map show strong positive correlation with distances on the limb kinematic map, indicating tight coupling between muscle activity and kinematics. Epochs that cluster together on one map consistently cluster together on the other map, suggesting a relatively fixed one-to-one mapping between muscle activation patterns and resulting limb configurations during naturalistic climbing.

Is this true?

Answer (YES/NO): NO